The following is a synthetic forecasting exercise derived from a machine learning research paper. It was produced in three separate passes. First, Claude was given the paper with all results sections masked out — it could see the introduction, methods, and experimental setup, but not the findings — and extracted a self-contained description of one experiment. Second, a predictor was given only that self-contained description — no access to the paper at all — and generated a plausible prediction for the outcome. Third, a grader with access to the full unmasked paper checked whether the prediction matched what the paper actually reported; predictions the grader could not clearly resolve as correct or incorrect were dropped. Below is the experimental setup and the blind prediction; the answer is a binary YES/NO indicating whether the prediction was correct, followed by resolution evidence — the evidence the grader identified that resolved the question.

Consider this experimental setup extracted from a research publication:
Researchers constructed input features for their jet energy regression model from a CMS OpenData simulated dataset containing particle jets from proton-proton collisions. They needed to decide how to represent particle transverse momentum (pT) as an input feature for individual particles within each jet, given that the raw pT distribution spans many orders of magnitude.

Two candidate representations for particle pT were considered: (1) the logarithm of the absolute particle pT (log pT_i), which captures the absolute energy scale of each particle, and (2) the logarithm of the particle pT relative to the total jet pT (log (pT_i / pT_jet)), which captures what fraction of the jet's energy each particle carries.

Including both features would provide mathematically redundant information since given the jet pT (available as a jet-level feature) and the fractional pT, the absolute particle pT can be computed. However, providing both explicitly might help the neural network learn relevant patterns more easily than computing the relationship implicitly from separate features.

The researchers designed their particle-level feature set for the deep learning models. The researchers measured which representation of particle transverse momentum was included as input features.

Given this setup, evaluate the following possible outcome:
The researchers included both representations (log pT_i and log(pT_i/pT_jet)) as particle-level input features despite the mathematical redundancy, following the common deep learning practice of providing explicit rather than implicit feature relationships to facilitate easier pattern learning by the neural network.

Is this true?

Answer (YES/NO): YES